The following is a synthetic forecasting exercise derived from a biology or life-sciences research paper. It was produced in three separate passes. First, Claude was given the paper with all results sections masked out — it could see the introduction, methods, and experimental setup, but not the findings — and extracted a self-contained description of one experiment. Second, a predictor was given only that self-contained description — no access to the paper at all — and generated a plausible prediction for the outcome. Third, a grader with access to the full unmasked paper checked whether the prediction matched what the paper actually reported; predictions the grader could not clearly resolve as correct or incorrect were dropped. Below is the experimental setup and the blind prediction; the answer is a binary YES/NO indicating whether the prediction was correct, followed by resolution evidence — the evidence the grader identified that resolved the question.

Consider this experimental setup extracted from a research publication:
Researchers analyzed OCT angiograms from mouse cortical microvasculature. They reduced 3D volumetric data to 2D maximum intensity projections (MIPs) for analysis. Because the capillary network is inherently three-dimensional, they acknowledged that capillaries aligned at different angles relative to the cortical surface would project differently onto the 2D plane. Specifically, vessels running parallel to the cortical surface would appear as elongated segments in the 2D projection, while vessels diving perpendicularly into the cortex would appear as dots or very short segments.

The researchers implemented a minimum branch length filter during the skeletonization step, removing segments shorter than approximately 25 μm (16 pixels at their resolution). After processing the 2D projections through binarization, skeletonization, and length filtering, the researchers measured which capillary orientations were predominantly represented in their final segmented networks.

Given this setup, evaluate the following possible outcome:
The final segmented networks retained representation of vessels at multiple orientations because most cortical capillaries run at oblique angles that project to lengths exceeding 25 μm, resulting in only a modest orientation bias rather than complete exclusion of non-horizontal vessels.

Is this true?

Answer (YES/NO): NO